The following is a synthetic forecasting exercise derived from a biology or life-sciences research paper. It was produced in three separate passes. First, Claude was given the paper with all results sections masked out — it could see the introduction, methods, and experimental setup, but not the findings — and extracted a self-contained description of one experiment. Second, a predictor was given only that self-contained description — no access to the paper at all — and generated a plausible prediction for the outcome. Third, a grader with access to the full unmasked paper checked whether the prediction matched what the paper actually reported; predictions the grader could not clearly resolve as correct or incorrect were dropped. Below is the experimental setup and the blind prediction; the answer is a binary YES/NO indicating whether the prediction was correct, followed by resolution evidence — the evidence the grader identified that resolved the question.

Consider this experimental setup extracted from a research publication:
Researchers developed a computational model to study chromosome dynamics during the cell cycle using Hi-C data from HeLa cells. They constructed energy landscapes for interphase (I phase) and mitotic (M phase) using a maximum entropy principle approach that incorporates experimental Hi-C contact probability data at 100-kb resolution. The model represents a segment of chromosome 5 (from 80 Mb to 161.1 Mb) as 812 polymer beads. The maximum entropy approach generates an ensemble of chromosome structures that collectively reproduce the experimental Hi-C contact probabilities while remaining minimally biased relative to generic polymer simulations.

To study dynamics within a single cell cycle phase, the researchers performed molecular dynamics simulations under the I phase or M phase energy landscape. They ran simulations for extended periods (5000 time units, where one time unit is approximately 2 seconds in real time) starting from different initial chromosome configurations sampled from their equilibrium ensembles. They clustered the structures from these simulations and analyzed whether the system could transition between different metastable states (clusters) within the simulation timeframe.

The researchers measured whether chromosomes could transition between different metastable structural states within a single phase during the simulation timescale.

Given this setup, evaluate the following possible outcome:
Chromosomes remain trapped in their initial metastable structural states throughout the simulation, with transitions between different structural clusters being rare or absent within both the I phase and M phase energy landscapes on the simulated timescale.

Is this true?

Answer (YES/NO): YES